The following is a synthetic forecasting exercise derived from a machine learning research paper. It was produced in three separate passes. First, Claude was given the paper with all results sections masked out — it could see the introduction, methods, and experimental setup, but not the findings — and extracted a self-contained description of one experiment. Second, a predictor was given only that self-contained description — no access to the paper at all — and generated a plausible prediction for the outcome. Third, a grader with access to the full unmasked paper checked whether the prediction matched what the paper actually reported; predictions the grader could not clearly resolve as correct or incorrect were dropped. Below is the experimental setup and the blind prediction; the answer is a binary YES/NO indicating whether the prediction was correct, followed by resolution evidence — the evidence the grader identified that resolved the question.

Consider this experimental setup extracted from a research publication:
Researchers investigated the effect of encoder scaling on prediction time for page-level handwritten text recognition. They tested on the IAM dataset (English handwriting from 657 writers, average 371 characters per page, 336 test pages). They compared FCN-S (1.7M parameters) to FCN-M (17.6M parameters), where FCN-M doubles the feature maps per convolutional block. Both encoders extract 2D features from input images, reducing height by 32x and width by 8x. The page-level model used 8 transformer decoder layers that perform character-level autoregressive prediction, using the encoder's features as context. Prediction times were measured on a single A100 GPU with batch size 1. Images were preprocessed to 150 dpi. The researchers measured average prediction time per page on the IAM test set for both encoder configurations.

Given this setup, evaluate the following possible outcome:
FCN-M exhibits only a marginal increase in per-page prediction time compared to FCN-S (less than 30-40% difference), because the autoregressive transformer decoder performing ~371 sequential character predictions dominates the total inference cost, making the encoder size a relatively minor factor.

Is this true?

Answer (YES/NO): NO